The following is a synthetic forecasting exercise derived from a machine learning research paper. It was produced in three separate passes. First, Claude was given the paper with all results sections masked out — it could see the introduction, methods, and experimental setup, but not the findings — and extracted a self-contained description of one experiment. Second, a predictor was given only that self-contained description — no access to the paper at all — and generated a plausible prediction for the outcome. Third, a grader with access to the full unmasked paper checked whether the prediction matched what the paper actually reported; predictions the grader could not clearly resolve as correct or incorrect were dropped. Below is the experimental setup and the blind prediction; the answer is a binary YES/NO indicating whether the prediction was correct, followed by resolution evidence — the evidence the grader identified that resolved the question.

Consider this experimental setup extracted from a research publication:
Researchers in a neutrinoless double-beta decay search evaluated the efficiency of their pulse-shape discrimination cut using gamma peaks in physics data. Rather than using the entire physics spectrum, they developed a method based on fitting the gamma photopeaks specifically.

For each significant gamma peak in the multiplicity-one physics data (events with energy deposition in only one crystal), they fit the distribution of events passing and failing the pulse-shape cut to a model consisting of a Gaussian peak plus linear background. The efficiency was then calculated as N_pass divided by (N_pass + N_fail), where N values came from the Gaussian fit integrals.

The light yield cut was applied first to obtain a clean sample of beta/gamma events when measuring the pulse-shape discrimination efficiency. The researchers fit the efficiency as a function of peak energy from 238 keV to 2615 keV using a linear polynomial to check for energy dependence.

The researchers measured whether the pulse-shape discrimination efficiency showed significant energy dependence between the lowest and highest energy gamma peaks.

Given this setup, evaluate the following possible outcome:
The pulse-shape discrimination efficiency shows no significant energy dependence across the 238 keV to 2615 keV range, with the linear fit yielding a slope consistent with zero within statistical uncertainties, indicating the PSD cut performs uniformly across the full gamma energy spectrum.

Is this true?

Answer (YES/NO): YES